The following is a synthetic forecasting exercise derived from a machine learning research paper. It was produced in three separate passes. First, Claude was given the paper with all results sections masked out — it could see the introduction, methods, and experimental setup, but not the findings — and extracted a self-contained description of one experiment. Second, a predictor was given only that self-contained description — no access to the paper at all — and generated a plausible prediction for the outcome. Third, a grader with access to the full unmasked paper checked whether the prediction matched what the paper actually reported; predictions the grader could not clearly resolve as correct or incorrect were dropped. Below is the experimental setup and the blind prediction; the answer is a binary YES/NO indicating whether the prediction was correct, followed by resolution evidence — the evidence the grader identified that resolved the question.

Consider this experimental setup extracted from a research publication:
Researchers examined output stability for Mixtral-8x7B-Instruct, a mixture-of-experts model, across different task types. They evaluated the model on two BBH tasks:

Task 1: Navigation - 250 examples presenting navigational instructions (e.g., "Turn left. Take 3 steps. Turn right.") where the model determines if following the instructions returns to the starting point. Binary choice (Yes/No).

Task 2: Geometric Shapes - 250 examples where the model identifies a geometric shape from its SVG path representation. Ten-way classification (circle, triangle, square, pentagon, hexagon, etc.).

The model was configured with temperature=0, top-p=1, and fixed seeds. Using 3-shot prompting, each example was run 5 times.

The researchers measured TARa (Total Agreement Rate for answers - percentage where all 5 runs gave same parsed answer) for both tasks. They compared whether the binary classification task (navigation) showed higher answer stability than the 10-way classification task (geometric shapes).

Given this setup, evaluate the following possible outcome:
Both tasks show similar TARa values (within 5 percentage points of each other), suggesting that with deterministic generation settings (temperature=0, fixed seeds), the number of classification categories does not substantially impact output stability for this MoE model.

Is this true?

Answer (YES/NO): NO